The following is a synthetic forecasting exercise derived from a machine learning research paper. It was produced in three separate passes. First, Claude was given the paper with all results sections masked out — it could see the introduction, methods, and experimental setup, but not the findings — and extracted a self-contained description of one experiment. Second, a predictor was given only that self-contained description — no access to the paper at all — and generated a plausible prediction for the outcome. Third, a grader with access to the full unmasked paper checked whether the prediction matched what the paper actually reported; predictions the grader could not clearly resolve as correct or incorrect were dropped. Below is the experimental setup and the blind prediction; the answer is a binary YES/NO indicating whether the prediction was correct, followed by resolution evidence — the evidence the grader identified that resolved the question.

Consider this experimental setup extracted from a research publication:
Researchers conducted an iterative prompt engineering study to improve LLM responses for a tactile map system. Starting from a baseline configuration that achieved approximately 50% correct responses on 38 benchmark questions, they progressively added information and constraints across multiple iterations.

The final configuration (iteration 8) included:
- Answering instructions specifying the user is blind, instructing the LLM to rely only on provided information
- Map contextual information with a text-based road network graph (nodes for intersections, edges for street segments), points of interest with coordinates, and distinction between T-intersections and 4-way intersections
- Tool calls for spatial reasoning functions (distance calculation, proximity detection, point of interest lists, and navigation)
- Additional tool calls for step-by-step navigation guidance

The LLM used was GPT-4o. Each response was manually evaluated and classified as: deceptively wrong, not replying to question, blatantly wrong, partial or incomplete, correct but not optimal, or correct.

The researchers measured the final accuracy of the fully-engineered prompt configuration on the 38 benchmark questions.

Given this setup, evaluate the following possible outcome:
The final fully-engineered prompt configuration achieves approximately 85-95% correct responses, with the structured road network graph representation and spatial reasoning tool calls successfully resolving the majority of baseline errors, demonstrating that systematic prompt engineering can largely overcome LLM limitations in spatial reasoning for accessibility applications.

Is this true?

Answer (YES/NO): YES